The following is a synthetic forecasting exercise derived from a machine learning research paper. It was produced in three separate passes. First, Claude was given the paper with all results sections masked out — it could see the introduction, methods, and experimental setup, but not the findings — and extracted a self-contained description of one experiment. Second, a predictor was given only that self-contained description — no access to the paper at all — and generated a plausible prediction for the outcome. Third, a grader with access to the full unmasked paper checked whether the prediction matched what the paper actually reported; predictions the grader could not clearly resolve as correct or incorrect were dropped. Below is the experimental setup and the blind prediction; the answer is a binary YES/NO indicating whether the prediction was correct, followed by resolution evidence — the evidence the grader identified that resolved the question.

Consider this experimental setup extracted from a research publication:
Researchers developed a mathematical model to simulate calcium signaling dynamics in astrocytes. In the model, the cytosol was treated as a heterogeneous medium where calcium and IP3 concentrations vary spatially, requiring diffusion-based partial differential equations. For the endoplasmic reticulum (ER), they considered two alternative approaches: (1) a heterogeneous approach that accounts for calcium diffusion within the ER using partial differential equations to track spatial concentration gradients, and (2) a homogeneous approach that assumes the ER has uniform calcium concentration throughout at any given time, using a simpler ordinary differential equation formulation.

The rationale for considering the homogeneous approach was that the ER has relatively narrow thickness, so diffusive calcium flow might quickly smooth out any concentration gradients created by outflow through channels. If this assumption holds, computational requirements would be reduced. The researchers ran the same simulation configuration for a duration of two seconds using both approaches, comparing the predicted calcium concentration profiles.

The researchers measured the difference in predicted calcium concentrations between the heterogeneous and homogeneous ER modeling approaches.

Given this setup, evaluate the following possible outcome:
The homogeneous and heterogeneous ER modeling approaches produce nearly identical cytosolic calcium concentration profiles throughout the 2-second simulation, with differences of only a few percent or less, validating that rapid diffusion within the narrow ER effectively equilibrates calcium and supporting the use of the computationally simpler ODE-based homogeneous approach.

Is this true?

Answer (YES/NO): YES